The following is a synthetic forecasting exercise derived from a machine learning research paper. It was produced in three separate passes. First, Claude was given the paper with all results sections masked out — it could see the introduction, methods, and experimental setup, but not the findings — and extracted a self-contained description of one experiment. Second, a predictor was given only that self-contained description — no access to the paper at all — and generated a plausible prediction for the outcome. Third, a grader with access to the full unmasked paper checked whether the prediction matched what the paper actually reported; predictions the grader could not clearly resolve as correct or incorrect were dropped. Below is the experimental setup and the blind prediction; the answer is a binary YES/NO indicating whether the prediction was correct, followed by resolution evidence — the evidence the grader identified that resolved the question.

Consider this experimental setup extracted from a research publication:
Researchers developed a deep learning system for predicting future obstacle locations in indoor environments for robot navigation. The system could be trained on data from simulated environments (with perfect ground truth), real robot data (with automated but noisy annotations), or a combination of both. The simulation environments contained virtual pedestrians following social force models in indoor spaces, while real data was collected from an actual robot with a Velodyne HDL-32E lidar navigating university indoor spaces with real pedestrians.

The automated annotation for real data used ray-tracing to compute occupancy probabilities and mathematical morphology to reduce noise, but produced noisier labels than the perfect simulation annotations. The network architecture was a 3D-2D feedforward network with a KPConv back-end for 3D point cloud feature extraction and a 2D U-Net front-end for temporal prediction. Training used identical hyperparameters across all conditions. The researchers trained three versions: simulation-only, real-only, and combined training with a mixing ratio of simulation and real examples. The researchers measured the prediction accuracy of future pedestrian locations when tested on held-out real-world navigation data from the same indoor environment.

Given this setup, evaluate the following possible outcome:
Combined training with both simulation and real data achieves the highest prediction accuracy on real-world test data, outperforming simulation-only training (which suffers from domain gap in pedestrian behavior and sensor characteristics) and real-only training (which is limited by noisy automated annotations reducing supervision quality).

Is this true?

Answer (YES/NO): NO